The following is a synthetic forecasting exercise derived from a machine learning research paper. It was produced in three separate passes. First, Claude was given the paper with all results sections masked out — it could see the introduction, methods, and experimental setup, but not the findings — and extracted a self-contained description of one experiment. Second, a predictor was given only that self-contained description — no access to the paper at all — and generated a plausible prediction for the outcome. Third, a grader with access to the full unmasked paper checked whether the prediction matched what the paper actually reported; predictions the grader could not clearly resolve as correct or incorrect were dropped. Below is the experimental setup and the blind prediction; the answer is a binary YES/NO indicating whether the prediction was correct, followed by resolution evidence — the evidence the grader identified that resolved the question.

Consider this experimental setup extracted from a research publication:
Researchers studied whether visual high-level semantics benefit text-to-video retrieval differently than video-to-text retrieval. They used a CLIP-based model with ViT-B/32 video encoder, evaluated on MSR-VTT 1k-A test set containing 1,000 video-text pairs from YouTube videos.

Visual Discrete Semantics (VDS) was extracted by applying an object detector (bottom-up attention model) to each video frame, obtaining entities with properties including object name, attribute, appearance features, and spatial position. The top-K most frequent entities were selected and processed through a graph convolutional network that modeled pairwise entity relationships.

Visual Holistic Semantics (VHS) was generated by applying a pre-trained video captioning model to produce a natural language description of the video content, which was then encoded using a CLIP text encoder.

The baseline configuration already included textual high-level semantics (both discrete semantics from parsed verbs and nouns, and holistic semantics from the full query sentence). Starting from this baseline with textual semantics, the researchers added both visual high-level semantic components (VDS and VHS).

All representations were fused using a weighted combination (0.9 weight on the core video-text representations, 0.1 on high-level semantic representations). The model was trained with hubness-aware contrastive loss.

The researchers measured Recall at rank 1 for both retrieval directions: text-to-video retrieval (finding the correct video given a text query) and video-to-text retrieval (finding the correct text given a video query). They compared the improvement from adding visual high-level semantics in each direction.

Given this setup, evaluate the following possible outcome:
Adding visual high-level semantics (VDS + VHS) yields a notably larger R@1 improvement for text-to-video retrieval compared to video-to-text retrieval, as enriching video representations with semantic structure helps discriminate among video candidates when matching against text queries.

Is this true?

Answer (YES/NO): NO